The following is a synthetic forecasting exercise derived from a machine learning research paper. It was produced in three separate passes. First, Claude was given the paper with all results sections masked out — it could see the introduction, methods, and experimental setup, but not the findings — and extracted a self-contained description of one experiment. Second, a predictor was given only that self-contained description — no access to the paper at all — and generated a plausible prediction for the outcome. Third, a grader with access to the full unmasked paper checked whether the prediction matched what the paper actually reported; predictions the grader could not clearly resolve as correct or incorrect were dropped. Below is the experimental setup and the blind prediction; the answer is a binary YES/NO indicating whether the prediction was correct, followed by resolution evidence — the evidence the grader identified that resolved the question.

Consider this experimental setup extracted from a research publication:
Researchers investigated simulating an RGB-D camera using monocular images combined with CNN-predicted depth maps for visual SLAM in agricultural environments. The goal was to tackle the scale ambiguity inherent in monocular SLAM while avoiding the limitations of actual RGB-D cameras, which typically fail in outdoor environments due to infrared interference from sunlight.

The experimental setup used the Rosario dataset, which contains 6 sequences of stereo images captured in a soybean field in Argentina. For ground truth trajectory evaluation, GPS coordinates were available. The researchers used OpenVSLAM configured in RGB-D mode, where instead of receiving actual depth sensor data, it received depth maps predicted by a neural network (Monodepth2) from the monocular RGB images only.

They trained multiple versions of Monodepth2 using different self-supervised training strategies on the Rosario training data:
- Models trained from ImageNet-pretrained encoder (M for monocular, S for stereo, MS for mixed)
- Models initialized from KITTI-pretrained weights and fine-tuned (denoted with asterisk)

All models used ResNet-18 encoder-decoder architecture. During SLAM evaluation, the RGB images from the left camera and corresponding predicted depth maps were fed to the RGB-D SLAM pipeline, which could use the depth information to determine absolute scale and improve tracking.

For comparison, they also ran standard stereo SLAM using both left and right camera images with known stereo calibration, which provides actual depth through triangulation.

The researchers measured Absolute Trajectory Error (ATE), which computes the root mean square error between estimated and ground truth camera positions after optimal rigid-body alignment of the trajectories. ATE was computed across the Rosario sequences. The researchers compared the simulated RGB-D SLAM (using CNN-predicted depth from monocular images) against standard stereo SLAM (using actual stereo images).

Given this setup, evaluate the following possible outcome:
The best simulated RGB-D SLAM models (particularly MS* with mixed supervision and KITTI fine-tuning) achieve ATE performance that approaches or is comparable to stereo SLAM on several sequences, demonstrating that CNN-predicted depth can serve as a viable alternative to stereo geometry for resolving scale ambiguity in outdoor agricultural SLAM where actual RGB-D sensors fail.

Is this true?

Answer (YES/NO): YES